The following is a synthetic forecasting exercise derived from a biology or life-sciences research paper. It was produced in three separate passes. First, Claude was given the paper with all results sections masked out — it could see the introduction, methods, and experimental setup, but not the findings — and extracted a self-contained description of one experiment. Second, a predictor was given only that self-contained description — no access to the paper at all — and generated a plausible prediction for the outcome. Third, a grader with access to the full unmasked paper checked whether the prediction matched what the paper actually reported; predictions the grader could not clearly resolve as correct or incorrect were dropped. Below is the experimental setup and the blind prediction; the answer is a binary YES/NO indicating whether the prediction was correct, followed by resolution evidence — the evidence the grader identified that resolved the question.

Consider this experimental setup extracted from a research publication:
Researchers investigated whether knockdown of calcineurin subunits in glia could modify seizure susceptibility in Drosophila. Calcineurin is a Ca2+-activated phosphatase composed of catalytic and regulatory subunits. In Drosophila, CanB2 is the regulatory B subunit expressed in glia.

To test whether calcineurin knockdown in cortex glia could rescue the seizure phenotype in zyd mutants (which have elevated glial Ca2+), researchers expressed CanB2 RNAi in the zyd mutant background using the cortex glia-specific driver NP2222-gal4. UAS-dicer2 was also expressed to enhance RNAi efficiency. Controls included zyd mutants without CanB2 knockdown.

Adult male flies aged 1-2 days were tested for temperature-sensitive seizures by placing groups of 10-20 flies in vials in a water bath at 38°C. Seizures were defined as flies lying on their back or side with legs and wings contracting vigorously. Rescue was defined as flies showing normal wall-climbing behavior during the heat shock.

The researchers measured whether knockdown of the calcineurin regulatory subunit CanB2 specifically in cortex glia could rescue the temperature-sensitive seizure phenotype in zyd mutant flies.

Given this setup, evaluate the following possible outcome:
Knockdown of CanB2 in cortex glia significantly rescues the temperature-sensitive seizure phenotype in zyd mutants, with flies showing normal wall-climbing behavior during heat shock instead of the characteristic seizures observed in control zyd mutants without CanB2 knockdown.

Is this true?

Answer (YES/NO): YES